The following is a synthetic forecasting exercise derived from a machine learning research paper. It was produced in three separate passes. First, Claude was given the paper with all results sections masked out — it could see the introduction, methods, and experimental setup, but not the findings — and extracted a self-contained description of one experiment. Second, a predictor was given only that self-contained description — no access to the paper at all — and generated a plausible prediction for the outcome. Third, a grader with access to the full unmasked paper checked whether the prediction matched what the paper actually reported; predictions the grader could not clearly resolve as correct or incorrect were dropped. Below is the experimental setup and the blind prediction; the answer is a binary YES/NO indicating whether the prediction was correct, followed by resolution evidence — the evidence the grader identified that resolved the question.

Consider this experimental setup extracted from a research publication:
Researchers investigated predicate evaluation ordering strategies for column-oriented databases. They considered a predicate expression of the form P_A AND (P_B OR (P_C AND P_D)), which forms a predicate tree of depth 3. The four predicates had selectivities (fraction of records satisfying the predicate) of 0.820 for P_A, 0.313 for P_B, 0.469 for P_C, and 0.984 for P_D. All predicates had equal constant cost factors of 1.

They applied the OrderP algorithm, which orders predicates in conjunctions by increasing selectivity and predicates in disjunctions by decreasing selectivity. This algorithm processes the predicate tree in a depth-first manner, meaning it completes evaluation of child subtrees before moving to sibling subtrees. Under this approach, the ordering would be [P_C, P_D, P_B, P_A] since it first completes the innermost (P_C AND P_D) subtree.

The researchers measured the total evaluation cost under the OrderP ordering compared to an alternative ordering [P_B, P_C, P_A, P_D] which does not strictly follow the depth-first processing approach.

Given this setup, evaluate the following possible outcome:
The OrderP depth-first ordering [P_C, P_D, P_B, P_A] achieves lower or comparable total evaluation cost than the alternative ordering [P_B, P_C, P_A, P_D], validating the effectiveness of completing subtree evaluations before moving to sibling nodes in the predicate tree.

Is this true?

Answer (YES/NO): NO